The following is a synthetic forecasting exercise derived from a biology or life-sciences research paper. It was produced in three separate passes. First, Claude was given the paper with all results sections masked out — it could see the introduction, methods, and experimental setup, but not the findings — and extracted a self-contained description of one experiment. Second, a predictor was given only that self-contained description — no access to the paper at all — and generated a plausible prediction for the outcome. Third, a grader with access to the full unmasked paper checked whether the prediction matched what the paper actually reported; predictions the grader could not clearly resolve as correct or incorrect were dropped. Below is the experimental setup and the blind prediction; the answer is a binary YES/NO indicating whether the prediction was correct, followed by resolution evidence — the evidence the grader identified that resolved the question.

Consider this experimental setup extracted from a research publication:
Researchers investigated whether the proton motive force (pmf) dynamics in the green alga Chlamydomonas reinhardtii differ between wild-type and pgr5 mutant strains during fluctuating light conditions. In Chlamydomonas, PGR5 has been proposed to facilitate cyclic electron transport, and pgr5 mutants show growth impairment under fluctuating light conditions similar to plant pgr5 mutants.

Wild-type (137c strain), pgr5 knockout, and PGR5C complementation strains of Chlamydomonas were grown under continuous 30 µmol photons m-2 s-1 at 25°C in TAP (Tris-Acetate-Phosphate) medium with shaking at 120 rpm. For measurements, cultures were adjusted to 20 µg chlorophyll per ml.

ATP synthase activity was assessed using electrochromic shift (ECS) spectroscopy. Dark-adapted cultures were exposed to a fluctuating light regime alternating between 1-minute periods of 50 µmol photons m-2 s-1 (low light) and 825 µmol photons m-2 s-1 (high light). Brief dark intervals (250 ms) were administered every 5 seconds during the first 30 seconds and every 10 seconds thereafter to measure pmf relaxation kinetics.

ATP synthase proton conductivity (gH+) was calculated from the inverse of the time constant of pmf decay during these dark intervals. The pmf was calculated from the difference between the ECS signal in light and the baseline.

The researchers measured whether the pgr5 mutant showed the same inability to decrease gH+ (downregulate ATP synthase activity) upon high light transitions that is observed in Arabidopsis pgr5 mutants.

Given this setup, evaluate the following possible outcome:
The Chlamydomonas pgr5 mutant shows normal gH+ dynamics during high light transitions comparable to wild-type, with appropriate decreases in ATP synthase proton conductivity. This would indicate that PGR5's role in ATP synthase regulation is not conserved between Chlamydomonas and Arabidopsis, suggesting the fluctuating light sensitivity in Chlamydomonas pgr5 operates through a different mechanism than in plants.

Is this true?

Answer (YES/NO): NO